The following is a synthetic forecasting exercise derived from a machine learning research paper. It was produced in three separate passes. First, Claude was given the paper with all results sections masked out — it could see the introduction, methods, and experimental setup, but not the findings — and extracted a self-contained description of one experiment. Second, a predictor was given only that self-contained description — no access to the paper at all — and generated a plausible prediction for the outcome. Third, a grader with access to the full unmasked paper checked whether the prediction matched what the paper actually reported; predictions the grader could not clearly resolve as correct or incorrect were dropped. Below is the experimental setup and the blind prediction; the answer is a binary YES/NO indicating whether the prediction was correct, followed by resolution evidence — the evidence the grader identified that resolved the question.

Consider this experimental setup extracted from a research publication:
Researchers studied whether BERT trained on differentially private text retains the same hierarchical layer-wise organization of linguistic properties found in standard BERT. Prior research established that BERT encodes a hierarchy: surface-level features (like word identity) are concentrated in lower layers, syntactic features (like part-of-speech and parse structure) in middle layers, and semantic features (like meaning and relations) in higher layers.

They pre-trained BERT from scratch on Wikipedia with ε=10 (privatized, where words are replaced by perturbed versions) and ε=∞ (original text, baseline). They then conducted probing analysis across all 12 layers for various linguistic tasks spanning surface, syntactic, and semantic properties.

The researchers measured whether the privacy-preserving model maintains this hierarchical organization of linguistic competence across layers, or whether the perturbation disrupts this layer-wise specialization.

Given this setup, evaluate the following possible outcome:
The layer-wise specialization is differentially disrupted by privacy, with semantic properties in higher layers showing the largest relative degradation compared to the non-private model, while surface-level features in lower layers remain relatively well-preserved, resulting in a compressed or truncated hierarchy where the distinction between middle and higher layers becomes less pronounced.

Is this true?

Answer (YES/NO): NO